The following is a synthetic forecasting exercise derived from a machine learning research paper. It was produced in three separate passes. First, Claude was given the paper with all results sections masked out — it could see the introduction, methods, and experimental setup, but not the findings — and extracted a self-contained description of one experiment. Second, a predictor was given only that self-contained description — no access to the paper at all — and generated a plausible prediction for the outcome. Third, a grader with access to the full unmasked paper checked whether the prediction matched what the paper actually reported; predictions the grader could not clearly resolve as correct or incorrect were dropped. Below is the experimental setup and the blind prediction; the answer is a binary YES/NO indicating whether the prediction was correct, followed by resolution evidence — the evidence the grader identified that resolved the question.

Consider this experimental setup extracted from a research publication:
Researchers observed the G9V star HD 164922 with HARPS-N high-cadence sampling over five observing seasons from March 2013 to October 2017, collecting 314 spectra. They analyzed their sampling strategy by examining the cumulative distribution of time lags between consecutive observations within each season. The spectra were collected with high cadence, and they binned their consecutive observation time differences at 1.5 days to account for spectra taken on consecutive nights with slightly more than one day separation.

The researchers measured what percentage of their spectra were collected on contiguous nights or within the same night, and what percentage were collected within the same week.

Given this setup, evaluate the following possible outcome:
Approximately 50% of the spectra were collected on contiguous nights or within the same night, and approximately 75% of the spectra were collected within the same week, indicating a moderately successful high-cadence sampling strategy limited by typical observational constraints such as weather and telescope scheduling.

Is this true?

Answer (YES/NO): NO